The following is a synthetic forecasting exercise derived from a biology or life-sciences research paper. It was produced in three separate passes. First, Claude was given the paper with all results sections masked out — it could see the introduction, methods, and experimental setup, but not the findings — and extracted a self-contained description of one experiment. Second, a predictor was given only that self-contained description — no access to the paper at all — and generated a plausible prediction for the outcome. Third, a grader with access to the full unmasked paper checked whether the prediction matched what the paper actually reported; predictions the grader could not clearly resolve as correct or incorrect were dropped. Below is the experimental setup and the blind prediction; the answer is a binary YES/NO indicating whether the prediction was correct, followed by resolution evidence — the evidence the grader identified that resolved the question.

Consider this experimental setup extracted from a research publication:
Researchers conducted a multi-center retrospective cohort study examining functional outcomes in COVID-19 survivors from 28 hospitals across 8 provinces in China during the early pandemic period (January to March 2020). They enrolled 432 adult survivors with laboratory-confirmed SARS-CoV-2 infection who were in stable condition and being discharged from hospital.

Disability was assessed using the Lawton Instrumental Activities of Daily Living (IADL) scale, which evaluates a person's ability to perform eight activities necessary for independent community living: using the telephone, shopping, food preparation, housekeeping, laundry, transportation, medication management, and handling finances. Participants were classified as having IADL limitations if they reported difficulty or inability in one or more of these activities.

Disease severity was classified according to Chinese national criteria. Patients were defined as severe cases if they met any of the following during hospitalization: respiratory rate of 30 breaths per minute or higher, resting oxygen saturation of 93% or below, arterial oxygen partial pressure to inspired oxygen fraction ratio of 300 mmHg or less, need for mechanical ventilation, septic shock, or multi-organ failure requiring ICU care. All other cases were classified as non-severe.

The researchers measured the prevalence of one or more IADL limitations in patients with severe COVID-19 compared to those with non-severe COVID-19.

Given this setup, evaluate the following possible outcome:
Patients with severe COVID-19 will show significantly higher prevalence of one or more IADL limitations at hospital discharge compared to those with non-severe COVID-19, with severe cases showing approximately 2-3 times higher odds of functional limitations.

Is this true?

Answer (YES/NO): YES